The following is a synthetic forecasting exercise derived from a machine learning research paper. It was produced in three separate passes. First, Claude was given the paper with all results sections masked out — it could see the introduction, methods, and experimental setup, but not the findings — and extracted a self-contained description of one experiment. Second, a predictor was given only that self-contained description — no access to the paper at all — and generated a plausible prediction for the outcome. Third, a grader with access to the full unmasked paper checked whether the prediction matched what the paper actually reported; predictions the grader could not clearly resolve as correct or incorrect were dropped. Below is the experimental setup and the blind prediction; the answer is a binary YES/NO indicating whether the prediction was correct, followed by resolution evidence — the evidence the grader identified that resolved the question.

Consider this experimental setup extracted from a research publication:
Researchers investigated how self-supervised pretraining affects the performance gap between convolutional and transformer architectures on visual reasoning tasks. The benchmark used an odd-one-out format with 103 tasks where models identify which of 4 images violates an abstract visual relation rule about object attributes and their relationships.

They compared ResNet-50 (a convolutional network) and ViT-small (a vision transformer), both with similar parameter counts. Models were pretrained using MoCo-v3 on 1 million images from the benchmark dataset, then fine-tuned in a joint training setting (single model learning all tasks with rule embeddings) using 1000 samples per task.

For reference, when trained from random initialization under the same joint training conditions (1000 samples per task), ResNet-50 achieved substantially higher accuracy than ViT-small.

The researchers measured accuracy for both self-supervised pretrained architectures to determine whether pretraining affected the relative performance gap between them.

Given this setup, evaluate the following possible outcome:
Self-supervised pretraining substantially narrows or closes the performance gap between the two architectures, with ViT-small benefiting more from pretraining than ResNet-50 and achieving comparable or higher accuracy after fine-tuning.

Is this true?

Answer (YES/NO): NO